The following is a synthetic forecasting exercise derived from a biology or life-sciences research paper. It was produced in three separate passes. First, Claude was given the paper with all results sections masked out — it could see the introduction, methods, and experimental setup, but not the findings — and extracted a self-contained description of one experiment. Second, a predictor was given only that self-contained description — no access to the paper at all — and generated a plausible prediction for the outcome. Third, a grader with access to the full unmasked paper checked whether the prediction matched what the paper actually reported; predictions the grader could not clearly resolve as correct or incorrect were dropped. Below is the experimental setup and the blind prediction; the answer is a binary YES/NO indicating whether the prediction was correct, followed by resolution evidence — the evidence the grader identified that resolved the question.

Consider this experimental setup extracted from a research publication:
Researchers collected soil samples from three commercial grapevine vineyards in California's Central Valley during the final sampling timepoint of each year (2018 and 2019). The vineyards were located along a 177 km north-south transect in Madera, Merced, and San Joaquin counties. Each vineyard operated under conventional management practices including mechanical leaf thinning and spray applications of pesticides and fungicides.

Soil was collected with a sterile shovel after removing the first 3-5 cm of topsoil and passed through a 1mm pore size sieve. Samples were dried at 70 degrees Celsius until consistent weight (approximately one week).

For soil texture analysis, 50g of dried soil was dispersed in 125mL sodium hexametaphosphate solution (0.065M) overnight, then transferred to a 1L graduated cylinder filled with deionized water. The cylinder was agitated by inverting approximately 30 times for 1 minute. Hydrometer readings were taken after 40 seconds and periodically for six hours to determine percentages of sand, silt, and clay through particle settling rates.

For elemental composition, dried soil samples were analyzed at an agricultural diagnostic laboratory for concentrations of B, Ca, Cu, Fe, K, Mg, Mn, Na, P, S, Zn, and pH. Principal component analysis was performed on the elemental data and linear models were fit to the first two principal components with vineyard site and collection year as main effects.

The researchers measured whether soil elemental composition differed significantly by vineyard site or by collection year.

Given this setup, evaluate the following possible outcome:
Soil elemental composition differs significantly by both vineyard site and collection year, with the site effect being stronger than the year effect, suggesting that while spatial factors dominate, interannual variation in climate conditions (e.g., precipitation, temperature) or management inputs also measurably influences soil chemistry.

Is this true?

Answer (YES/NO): NO